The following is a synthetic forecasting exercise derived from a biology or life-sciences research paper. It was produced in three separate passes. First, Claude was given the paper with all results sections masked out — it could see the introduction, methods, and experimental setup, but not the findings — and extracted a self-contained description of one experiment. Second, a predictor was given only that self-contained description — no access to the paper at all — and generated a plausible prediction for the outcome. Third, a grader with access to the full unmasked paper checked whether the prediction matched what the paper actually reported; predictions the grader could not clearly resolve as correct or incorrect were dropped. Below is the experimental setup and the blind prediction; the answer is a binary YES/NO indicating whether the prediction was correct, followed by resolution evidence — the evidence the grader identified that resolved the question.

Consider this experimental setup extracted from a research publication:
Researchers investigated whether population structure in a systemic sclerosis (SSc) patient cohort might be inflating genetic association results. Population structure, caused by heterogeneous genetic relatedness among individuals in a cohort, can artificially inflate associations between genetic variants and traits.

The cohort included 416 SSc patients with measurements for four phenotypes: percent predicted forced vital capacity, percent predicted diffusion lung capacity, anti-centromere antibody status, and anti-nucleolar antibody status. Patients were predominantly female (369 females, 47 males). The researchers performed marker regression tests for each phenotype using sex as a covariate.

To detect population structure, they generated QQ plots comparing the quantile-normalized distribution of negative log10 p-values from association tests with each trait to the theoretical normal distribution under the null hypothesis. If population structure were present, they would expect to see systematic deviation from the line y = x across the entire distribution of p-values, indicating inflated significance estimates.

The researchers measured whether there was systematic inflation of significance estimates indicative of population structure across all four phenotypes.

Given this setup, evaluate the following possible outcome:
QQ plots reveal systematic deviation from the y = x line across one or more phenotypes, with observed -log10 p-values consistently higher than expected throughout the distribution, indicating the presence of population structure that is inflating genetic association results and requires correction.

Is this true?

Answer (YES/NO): NO